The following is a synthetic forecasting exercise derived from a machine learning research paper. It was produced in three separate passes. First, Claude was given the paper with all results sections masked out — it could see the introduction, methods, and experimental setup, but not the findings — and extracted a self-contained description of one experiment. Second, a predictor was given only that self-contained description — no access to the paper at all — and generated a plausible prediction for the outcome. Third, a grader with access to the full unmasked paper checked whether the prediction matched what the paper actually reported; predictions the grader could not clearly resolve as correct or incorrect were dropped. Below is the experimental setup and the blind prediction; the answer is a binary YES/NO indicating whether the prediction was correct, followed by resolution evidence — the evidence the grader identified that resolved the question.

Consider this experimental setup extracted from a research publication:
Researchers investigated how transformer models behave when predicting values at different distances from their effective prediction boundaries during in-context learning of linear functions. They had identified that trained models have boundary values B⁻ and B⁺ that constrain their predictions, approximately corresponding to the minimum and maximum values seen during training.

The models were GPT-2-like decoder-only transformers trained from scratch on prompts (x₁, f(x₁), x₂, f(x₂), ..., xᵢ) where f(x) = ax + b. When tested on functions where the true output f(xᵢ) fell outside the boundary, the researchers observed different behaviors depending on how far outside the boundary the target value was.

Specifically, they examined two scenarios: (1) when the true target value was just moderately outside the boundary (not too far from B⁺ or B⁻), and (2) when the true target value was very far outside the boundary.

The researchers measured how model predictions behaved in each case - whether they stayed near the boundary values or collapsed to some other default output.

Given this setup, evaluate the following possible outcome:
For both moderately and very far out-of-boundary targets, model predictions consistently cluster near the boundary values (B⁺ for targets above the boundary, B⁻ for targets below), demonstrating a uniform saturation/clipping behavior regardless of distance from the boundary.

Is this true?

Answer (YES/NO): NO